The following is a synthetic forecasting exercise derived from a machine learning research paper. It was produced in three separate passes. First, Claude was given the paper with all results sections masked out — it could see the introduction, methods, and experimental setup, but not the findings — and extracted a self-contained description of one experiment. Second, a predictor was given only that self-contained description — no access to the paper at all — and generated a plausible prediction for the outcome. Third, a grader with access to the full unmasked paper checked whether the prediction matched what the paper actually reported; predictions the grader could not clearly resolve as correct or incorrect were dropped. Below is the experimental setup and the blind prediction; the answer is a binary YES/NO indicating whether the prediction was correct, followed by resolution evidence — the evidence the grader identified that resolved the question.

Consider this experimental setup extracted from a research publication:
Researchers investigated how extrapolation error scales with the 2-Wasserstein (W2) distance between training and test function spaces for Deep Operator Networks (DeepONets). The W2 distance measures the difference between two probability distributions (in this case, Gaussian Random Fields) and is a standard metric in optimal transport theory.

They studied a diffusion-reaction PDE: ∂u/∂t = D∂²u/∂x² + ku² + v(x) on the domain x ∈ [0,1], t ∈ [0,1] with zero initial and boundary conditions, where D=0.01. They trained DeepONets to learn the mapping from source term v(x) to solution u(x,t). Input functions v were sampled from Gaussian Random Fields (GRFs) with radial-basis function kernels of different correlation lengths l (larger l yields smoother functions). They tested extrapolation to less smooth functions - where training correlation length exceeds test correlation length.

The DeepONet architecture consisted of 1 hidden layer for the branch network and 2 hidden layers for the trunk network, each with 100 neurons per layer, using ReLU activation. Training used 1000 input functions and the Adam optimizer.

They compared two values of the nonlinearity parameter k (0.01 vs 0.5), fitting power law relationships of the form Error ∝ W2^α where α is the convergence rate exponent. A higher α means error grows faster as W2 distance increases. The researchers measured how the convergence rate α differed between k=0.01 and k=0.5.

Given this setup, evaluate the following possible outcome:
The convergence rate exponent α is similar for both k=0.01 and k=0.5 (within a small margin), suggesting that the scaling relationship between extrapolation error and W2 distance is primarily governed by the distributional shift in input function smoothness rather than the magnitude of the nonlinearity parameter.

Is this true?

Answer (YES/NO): NO